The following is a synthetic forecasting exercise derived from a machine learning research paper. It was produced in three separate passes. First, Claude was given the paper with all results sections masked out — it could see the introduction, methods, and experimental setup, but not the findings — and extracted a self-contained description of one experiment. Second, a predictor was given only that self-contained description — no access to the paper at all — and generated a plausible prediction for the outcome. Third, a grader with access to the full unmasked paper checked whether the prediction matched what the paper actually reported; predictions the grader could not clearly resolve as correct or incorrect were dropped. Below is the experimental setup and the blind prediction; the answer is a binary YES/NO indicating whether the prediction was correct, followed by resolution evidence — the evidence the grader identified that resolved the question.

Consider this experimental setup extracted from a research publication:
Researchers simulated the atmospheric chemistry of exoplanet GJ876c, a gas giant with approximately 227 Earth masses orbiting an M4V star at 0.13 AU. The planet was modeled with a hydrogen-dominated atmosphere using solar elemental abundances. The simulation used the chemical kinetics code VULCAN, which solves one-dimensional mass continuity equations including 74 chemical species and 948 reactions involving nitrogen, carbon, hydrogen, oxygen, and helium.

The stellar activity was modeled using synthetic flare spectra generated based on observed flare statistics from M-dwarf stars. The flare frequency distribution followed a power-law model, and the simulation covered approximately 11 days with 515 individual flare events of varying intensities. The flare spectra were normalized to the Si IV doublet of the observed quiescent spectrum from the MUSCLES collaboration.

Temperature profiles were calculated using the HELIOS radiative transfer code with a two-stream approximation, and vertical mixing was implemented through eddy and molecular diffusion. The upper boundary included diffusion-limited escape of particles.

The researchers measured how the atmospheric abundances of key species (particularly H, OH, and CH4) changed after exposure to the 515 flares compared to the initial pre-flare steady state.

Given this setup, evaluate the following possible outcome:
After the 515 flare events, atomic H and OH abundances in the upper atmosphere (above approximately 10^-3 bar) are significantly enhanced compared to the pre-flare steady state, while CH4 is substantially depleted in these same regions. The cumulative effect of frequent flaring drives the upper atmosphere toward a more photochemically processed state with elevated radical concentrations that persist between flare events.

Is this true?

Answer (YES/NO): YES